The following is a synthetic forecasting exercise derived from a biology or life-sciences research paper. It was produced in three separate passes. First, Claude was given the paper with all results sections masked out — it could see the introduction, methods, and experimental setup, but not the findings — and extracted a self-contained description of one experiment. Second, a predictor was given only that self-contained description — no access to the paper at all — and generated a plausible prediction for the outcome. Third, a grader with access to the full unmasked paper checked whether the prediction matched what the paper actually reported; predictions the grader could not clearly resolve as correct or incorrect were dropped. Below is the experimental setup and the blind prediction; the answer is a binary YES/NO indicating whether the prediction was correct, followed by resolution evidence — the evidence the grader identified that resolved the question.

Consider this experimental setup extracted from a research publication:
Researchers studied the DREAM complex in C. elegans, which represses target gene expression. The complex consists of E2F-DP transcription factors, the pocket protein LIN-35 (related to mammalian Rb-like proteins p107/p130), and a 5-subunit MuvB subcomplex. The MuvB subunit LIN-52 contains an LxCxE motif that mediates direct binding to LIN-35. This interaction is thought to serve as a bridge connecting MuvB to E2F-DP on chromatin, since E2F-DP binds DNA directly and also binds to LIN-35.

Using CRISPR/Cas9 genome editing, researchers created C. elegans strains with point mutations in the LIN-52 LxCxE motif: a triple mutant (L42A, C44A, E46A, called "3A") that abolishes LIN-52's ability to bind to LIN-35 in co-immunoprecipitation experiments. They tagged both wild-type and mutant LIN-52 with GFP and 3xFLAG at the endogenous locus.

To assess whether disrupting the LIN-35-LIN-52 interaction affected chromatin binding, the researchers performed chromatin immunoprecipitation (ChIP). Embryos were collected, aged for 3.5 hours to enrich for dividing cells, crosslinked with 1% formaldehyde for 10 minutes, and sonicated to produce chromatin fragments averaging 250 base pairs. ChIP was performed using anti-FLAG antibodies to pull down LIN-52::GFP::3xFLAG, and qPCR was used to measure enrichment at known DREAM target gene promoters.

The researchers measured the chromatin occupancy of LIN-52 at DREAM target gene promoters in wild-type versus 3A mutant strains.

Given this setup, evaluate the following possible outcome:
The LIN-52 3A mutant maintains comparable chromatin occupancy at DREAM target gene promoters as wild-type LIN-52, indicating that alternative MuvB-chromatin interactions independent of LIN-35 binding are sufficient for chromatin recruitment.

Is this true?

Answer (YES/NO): YES